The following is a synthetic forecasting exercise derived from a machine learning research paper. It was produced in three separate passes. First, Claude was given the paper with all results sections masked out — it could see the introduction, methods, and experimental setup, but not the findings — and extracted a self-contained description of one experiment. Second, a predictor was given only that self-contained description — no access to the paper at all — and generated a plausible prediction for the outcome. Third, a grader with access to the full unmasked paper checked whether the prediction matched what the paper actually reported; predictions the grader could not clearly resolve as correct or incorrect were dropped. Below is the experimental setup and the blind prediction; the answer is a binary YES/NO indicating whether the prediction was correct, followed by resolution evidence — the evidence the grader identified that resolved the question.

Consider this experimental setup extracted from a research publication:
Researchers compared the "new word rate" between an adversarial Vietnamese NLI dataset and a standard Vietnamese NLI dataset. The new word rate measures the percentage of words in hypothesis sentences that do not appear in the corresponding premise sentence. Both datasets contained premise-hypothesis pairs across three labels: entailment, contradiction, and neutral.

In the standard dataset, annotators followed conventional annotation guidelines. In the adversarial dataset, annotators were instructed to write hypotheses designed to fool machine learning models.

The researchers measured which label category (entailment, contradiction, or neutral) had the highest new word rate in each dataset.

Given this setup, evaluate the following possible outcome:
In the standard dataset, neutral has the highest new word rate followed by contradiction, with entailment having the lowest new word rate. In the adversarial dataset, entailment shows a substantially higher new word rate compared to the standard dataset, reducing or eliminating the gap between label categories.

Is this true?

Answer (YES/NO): NO